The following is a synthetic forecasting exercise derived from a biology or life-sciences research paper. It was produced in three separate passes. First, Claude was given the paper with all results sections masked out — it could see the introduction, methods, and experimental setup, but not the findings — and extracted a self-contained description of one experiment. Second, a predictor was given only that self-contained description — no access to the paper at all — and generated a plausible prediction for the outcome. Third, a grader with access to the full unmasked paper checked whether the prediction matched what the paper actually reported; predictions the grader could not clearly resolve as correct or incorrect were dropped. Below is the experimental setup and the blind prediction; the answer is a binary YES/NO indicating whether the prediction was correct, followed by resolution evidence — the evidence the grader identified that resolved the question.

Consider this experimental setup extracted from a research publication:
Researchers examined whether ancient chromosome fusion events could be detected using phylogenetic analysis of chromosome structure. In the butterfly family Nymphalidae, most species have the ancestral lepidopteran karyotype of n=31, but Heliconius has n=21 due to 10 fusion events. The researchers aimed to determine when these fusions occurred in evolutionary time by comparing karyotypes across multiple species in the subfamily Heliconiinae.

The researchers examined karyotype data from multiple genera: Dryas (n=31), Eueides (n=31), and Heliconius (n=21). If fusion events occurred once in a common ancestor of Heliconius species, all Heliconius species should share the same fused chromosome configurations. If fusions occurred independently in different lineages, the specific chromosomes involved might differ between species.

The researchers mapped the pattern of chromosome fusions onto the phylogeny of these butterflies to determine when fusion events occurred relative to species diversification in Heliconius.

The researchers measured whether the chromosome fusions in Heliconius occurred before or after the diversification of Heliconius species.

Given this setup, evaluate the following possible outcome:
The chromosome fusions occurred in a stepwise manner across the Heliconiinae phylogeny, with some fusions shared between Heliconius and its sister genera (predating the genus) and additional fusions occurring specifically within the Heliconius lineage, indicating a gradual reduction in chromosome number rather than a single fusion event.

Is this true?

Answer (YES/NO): NO